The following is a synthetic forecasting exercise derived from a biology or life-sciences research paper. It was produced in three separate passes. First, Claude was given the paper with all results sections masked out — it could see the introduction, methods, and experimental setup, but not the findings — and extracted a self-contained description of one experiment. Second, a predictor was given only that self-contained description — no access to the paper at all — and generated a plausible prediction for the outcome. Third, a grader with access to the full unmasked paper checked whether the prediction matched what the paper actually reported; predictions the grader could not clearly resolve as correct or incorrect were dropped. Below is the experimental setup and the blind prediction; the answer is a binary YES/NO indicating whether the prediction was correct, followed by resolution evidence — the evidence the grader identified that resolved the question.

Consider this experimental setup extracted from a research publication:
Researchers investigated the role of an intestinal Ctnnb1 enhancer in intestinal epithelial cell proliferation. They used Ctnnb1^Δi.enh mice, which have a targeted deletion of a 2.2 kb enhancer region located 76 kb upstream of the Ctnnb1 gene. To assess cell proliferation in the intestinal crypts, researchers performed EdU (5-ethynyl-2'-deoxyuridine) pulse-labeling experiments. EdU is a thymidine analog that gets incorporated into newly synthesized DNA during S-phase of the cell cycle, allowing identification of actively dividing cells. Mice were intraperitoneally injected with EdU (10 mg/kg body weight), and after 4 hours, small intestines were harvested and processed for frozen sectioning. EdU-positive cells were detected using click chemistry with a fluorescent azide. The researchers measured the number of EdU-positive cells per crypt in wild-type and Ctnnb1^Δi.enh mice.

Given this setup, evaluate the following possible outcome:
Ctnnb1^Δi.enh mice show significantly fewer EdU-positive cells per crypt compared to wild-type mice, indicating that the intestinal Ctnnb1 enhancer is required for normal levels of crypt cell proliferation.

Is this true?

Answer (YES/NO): YES